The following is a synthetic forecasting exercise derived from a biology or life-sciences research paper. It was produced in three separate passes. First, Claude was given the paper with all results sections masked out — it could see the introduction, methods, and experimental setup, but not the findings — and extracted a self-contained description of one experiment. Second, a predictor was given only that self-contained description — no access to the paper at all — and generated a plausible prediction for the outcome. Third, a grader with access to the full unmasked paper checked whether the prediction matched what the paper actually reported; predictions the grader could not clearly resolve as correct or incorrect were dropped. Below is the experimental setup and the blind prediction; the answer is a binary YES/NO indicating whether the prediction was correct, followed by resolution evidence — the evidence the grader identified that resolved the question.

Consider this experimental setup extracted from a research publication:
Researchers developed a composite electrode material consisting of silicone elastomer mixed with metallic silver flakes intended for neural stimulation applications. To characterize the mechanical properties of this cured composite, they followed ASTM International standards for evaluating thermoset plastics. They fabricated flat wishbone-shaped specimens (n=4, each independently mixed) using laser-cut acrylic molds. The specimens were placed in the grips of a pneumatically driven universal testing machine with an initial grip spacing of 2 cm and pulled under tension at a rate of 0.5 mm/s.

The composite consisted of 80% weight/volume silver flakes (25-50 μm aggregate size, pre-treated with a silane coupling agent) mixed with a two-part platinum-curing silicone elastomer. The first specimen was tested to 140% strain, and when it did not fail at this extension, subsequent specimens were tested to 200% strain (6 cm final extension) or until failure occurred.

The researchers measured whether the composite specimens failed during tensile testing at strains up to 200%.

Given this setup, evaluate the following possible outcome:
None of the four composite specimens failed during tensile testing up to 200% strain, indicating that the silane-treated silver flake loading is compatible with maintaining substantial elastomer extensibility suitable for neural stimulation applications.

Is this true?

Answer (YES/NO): NO